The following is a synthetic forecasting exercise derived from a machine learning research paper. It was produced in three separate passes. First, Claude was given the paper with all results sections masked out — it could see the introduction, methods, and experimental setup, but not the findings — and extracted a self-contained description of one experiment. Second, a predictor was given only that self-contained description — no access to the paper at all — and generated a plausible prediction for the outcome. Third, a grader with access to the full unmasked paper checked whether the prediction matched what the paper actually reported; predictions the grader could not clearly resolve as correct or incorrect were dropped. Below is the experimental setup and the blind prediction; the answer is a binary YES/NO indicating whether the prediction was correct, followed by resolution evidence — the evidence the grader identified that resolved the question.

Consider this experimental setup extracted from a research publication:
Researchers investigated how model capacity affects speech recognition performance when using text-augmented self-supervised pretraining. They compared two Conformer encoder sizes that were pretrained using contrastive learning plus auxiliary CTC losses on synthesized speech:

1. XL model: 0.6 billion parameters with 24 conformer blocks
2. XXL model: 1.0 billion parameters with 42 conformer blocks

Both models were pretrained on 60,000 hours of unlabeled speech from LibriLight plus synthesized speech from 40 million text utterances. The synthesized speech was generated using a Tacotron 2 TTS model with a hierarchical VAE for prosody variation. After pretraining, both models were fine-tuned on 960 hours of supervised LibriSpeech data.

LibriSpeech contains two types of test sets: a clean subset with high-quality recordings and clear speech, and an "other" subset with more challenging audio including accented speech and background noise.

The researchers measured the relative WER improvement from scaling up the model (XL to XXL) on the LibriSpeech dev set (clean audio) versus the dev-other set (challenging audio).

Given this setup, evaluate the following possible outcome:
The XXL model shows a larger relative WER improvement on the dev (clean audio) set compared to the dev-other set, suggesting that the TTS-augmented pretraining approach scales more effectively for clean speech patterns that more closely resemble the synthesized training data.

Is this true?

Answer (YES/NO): NO